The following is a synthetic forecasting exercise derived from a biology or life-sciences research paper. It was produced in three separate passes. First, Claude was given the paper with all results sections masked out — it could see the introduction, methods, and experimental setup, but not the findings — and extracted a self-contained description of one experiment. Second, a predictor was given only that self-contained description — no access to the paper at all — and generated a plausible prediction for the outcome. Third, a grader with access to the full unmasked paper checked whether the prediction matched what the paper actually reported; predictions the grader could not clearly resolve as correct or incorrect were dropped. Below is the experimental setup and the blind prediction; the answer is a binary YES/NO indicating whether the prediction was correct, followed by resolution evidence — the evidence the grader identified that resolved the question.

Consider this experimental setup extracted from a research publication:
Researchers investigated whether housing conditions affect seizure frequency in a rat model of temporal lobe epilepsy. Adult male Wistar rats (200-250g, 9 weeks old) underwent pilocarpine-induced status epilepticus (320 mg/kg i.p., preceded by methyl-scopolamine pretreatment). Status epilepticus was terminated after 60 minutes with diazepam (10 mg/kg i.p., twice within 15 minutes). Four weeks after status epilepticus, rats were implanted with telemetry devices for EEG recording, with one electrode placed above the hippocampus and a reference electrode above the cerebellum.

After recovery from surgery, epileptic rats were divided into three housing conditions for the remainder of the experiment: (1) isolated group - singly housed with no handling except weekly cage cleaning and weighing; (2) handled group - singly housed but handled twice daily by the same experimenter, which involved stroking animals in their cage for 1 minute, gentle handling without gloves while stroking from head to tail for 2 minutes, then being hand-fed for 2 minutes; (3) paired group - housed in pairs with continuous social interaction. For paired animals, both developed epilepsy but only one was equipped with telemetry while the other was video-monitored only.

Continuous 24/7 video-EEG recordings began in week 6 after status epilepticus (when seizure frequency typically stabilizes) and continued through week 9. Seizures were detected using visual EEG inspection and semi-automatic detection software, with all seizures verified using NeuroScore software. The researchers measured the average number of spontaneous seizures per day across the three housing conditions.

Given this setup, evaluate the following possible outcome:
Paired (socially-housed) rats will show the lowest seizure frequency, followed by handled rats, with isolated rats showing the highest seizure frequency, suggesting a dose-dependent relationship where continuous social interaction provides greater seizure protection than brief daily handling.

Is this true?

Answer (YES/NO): NO